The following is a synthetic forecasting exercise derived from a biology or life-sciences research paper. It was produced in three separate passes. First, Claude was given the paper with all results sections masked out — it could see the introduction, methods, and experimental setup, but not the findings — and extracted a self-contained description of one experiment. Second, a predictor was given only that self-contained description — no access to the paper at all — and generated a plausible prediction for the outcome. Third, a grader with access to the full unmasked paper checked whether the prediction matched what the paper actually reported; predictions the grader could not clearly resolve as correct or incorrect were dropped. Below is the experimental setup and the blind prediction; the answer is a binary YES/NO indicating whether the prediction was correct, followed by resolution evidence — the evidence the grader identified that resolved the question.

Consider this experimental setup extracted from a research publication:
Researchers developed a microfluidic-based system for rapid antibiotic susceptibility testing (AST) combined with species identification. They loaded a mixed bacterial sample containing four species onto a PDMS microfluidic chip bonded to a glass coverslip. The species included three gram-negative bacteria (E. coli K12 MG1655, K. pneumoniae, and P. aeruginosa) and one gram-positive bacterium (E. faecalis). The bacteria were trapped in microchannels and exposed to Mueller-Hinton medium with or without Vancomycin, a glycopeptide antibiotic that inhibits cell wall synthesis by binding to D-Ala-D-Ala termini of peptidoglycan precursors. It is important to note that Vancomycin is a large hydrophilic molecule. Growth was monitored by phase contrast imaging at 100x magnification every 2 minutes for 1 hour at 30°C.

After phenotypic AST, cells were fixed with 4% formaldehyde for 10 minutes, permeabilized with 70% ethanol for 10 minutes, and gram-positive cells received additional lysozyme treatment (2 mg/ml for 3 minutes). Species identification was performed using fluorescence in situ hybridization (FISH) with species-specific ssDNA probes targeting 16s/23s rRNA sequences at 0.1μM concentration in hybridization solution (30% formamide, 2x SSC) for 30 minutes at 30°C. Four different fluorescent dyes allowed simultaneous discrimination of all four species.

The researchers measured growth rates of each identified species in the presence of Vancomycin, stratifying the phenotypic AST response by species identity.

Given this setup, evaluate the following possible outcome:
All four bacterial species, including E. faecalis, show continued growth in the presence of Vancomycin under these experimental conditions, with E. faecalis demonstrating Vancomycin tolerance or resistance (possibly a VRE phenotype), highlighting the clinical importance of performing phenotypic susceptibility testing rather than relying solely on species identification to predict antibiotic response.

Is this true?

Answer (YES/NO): NO